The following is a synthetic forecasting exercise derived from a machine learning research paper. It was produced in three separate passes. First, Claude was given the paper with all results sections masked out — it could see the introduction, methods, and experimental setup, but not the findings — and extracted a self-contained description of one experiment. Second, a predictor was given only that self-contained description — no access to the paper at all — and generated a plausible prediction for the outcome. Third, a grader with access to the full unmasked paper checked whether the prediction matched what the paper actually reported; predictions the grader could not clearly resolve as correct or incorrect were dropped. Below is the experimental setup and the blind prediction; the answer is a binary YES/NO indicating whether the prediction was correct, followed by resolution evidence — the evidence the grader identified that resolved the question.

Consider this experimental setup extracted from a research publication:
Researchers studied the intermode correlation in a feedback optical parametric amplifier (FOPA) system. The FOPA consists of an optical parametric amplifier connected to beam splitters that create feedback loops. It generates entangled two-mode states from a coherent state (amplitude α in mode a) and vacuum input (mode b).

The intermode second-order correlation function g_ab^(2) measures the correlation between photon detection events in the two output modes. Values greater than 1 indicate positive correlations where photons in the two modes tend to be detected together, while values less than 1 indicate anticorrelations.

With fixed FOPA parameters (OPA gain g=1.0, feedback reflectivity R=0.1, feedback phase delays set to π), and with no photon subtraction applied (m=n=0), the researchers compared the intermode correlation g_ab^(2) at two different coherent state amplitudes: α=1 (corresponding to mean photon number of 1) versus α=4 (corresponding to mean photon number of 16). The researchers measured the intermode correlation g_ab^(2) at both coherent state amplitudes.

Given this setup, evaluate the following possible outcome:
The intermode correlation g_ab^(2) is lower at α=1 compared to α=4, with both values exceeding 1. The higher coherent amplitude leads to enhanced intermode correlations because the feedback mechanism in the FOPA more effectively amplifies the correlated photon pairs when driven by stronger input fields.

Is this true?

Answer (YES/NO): NO